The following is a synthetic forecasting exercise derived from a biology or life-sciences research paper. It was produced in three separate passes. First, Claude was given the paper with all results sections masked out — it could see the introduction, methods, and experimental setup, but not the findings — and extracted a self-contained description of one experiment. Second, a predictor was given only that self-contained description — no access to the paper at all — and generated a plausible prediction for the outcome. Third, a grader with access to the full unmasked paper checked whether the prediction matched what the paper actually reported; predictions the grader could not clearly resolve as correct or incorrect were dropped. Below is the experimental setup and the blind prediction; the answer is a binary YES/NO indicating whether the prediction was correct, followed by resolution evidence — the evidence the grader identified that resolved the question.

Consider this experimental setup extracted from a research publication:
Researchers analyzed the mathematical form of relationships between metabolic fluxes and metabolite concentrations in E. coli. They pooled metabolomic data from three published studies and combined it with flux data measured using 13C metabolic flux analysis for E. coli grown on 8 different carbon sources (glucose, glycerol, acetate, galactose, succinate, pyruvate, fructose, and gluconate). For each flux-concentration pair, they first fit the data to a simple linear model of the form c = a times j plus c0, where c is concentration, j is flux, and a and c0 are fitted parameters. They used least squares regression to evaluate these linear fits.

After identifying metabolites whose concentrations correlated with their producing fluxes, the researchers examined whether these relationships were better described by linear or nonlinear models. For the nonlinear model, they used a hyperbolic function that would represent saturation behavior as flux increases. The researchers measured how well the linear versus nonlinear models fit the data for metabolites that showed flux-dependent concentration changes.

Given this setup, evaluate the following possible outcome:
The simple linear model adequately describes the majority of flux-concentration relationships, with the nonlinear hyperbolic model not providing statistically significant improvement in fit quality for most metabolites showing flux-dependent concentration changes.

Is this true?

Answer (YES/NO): NO